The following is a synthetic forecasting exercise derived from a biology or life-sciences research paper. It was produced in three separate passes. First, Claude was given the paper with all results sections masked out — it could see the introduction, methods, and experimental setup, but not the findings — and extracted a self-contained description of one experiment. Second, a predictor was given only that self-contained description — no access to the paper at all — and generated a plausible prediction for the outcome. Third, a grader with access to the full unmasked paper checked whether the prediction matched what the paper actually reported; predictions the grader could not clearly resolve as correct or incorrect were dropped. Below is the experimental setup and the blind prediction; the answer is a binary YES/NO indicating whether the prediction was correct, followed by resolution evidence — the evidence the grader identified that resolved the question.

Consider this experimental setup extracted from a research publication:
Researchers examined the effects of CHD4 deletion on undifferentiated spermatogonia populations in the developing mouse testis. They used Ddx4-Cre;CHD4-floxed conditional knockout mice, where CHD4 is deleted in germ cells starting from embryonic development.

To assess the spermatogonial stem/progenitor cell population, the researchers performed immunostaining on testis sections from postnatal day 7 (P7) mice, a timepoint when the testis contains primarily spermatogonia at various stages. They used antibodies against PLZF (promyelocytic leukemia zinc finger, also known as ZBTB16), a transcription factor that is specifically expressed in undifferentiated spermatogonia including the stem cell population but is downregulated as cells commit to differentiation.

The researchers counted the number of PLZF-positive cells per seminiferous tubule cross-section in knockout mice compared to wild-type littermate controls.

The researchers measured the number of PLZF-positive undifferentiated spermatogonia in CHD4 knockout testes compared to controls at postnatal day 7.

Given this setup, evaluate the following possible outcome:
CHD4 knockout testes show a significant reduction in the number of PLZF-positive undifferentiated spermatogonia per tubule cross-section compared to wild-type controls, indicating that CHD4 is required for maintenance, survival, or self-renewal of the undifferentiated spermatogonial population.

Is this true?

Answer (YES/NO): YES